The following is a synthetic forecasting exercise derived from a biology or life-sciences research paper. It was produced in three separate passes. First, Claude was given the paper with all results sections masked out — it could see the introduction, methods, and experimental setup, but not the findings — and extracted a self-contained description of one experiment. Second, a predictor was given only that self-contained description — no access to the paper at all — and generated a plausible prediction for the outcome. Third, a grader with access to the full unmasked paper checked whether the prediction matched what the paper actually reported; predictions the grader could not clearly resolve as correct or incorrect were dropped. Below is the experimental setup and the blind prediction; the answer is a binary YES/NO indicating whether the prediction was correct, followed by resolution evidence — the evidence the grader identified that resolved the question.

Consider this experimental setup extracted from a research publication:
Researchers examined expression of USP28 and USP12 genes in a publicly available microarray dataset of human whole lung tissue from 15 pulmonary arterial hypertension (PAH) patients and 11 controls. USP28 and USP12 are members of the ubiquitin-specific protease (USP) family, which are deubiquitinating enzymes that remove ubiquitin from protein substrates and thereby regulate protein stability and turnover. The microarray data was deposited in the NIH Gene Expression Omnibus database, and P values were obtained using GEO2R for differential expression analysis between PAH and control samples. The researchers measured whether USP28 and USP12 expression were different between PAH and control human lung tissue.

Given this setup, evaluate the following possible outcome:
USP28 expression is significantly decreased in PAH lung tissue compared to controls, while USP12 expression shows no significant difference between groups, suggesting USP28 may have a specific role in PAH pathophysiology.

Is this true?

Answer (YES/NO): NO